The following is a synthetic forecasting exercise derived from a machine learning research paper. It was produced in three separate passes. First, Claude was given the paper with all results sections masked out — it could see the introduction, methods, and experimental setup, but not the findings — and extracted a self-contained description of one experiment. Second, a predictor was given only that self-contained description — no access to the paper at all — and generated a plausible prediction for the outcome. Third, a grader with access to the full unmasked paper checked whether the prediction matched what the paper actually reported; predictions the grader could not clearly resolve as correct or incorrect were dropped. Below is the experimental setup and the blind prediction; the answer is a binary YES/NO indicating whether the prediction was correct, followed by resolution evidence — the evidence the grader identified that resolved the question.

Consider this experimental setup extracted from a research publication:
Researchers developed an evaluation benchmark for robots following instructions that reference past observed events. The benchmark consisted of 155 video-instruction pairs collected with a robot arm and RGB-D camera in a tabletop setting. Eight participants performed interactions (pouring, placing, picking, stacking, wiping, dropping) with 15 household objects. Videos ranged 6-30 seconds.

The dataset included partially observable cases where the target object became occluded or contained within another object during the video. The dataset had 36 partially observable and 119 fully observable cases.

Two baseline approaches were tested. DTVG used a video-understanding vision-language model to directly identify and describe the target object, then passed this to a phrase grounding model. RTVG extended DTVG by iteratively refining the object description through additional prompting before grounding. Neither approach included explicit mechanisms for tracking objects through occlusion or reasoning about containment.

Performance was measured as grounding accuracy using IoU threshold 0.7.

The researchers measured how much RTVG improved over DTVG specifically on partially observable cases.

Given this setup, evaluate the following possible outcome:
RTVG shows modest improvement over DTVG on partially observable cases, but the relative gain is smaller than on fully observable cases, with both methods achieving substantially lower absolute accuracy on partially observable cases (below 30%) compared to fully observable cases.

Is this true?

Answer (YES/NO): NO